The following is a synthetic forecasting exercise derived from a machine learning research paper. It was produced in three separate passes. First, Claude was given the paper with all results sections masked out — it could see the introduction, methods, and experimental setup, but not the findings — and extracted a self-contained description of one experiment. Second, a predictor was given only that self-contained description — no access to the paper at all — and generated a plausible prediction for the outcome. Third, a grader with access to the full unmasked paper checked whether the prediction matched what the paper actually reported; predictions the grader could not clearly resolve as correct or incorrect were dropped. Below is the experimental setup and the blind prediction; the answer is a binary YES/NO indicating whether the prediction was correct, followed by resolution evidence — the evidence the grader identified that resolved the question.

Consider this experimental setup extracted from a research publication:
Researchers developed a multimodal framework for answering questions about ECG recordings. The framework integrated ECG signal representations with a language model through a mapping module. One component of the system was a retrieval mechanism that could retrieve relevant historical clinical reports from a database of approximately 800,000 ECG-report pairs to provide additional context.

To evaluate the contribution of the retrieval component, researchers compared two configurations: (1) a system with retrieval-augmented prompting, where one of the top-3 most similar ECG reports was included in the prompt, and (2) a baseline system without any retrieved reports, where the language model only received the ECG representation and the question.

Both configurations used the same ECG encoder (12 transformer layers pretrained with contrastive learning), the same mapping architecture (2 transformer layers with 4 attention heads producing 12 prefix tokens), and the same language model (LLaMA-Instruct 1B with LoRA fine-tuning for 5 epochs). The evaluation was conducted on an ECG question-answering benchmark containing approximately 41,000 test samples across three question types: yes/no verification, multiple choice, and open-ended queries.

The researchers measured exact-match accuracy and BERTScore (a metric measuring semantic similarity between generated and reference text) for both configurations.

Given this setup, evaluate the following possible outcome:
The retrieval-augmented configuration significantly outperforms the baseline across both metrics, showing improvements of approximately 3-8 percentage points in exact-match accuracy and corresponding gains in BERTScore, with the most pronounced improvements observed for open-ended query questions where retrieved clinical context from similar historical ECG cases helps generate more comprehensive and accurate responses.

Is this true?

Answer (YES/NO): NO